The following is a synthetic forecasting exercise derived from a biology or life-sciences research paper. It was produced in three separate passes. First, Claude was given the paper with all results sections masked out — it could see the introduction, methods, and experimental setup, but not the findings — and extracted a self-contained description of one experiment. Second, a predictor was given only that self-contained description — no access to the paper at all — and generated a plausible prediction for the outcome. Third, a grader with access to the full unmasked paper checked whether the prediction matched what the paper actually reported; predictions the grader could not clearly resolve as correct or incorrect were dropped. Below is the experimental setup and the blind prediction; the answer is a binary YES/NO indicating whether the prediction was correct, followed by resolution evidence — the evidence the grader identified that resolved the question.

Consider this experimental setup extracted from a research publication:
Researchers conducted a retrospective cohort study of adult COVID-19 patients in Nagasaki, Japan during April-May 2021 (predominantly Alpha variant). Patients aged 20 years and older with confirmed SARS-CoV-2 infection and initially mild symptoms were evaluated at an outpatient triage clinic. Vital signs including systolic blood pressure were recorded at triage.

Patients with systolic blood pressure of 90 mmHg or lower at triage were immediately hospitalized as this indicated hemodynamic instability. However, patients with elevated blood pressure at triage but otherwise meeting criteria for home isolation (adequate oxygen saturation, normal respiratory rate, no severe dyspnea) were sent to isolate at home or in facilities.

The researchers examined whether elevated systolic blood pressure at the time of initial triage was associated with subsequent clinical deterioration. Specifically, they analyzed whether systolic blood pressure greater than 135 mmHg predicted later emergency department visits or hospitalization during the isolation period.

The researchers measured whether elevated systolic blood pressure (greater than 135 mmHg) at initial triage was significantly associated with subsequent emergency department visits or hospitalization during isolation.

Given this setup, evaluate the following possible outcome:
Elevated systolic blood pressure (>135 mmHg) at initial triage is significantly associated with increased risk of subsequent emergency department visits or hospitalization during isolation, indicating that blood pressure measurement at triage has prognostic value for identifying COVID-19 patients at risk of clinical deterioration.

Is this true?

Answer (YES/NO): YES